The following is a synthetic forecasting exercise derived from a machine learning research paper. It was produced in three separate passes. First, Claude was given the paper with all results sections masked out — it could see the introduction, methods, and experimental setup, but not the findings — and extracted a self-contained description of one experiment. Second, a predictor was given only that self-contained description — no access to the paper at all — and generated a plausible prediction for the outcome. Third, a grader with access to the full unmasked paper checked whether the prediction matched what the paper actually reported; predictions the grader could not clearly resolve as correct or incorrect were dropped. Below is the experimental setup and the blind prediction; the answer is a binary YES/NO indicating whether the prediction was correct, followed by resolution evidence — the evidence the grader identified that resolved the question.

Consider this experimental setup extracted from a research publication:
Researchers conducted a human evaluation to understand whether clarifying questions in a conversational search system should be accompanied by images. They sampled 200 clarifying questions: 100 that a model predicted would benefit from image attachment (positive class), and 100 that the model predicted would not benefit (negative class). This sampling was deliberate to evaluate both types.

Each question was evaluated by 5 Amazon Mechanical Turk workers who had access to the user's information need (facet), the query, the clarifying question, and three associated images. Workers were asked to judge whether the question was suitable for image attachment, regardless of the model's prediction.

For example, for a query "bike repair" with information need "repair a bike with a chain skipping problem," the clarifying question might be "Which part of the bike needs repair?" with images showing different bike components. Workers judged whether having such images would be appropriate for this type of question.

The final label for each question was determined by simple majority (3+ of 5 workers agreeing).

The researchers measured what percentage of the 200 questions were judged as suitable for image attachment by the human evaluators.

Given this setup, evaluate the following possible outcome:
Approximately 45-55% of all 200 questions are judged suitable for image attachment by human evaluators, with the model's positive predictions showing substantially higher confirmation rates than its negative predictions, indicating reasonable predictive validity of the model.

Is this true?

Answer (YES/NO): NO